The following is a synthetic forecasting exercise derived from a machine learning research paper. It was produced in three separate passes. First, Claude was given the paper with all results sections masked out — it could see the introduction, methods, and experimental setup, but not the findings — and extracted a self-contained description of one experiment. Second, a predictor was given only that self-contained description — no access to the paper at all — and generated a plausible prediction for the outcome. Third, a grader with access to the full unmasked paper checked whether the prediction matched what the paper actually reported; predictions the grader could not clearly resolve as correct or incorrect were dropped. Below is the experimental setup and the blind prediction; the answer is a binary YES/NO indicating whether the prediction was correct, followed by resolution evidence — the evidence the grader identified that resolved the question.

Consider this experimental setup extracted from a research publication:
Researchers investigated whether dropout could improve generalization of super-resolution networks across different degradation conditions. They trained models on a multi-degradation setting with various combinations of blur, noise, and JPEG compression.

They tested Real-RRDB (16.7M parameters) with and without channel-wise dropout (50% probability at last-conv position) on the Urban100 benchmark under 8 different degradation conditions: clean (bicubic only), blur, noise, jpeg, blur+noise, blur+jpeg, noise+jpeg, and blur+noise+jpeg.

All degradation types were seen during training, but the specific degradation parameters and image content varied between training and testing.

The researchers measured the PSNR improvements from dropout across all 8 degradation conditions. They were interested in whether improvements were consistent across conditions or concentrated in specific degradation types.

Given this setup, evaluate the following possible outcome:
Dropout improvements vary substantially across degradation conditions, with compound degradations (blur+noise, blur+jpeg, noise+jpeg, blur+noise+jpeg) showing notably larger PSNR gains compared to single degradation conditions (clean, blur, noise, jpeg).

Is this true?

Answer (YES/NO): NO